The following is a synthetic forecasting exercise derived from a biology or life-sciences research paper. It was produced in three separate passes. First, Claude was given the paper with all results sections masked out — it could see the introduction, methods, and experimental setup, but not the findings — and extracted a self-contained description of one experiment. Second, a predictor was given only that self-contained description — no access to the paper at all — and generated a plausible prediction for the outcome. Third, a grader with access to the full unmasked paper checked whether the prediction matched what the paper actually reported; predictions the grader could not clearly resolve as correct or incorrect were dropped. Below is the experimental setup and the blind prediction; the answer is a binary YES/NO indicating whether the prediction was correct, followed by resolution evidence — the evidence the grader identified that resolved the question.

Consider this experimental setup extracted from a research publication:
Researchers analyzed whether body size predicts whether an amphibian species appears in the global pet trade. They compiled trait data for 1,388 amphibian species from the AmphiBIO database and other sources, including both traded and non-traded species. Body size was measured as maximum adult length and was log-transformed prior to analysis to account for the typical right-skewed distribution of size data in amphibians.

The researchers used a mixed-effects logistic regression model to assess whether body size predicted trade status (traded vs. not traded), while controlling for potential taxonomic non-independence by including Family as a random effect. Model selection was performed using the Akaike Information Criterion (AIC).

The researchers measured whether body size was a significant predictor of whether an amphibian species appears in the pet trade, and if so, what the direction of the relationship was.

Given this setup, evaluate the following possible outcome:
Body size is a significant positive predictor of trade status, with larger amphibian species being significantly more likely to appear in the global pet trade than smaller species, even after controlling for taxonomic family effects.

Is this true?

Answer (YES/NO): YES